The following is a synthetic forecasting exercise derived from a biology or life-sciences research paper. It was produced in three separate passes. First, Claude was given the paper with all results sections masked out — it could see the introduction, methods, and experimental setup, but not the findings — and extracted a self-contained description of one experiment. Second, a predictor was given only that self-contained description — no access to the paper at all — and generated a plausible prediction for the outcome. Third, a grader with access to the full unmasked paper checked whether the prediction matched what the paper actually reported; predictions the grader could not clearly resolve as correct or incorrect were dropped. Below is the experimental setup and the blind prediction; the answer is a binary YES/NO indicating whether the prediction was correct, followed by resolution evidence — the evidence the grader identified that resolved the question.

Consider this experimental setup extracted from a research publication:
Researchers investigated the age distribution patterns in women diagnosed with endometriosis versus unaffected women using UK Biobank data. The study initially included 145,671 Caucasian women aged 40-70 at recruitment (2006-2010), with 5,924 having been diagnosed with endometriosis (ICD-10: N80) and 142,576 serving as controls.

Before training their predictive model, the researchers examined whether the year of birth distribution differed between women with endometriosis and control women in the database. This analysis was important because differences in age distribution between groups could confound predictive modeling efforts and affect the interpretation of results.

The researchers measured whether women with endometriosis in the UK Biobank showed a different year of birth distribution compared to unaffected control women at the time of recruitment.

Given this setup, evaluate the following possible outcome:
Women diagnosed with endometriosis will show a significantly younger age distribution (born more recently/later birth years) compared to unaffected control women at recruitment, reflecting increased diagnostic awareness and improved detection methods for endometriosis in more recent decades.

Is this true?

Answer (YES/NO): YES